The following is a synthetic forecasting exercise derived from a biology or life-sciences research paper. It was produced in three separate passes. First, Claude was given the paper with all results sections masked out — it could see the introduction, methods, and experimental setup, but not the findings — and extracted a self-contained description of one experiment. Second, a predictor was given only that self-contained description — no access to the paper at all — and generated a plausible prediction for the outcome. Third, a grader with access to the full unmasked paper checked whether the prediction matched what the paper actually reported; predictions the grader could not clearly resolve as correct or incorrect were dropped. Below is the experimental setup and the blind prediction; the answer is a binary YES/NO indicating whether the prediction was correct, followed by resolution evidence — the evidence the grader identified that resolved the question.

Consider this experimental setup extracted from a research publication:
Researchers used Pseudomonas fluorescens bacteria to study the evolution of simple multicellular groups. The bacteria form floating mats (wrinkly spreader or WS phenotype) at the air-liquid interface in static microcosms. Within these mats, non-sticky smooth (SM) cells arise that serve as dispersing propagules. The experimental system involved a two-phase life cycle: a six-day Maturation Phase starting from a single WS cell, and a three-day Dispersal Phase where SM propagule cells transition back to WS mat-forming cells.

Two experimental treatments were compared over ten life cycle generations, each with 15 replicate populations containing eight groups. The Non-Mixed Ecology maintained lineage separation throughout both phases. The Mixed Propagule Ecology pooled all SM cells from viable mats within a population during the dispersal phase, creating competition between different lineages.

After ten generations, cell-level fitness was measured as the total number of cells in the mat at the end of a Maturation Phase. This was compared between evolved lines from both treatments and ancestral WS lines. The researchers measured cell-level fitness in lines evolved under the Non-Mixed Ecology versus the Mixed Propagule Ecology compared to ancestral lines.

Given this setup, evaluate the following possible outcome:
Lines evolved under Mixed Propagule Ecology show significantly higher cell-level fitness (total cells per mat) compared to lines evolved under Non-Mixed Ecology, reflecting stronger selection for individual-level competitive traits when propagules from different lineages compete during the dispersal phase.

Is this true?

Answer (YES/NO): YES